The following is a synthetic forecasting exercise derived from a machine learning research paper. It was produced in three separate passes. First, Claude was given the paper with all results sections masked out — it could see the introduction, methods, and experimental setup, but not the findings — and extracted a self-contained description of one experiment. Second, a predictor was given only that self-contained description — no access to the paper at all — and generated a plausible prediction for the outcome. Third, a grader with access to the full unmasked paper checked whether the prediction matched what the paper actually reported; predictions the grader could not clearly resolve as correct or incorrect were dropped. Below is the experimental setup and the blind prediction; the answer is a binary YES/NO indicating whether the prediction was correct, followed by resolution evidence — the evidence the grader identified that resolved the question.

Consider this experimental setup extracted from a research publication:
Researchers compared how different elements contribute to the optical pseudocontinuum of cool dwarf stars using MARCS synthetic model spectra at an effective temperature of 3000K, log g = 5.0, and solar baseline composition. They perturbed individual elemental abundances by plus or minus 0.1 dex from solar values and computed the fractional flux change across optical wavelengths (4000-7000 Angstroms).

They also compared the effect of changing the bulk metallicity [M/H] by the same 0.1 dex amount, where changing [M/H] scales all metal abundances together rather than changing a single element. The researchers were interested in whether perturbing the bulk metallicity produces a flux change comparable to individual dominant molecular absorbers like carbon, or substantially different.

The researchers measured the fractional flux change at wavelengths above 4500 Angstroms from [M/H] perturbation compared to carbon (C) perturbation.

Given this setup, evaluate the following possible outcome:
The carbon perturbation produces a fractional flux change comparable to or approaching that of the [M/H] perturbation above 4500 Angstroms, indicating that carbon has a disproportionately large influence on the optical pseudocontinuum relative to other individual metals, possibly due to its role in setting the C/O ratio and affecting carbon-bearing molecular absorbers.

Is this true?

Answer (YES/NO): YES